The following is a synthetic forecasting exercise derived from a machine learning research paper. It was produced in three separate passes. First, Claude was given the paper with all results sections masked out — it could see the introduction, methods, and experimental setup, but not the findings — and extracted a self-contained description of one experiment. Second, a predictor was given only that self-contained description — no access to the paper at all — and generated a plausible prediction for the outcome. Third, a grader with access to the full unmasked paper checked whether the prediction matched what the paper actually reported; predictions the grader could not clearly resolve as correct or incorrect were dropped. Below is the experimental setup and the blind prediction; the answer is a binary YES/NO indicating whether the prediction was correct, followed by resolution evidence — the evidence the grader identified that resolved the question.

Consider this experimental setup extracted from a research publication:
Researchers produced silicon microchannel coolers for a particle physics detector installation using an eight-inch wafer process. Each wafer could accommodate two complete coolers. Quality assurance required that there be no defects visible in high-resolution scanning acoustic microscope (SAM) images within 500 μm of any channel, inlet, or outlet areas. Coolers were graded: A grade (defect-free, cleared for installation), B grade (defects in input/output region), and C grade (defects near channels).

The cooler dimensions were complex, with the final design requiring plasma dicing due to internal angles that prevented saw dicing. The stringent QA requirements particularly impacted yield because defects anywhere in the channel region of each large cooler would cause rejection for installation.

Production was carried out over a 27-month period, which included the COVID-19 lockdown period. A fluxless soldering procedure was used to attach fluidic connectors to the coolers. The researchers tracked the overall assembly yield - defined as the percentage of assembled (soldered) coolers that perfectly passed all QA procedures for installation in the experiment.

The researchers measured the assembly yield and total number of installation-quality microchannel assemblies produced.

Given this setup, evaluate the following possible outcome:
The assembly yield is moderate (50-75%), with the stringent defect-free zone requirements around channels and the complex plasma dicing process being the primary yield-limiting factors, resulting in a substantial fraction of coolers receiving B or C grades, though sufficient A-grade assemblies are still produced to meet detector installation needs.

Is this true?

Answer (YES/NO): NO